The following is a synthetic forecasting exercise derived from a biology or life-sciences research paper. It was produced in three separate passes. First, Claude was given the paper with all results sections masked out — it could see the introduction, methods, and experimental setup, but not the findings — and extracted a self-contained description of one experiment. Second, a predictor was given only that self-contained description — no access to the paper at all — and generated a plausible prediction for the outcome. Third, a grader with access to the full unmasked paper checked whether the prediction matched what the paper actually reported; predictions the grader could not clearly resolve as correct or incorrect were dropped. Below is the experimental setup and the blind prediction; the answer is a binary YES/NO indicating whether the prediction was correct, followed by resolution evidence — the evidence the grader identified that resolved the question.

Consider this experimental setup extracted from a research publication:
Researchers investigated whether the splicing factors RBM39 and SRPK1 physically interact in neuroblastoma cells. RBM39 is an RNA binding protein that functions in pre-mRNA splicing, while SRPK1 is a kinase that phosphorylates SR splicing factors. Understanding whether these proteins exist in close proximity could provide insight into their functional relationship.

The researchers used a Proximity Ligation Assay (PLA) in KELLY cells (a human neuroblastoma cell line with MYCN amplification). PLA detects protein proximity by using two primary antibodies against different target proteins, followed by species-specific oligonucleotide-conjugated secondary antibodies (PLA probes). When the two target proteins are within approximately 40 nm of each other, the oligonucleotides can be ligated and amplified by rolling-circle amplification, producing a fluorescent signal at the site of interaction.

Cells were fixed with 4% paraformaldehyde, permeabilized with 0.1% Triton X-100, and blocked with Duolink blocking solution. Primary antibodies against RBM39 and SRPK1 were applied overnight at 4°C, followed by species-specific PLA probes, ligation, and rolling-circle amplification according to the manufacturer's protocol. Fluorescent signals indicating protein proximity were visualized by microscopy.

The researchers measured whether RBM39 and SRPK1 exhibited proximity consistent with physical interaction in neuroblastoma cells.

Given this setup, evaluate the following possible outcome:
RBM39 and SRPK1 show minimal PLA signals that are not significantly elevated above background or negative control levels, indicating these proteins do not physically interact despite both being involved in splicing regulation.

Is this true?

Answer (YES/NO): NO